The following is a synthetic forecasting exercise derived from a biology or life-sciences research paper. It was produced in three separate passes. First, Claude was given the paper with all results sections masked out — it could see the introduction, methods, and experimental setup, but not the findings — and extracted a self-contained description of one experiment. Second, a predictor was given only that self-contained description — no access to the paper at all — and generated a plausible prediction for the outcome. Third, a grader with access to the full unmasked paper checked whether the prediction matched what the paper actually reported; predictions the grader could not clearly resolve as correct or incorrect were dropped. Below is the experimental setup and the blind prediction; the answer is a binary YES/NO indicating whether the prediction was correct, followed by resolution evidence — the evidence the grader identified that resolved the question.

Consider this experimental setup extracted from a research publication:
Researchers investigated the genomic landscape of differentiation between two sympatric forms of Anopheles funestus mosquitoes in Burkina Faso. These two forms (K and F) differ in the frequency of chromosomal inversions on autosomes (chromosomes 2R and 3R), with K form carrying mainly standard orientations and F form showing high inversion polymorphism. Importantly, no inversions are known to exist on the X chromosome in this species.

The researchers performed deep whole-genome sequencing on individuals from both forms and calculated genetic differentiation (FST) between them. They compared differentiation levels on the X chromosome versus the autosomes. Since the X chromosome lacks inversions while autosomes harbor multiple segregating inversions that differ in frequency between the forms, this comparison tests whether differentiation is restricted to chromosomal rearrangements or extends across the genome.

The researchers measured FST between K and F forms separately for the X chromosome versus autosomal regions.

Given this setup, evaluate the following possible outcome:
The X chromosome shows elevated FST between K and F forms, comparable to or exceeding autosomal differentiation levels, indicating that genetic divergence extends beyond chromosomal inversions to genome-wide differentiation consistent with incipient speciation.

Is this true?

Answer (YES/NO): NO